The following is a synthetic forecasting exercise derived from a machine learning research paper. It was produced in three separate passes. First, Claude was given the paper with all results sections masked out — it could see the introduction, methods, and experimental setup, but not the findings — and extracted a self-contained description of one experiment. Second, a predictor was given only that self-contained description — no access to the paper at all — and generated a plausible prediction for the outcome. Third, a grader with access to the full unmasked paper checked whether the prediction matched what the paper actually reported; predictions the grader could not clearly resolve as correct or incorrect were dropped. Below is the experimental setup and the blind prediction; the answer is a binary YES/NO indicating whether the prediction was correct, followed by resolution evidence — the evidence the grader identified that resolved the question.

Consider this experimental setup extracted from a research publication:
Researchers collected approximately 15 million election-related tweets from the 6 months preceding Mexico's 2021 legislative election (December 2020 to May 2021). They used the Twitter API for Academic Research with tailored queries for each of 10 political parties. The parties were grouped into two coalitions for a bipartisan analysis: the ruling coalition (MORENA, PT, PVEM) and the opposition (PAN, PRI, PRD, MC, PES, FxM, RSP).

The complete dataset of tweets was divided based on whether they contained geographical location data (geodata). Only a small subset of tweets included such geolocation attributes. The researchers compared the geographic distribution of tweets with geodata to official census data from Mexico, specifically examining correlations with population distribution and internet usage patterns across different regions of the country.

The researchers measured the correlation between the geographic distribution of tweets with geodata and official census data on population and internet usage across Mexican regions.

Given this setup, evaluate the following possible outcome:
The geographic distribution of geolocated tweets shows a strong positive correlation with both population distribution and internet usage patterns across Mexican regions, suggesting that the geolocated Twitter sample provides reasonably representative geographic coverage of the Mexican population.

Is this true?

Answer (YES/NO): NO